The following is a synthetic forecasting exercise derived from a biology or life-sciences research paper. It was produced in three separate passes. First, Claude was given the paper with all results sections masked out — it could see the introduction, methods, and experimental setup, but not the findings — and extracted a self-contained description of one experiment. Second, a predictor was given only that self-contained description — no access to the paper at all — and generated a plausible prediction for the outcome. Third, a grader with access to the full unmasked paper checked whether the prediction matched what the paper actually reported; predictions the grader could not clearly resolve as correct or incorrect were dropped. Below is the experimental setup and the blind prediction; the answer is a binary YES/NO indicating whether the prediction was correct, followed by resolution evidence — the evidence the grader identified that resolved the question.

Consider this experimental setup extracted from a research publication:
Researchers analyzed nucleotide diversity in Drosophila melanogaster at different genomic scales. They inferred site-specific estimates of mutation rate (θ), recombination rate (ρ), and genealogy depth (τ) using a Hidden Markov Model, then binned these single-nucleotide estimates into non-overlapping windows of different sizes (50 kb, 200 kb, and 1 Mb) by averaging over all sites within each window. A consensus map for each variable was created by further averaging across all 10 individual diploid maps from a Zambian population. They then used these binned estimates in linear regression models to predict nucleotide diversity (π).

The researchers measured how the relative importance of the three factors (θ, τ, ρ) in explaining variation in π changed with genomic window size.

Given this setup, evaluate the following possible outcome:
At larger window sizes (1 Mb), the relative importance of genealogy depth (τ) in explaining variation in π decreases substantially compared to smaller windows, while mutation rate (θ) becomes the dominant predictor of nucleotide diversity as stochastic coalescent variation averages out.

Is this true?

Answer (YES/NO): YES